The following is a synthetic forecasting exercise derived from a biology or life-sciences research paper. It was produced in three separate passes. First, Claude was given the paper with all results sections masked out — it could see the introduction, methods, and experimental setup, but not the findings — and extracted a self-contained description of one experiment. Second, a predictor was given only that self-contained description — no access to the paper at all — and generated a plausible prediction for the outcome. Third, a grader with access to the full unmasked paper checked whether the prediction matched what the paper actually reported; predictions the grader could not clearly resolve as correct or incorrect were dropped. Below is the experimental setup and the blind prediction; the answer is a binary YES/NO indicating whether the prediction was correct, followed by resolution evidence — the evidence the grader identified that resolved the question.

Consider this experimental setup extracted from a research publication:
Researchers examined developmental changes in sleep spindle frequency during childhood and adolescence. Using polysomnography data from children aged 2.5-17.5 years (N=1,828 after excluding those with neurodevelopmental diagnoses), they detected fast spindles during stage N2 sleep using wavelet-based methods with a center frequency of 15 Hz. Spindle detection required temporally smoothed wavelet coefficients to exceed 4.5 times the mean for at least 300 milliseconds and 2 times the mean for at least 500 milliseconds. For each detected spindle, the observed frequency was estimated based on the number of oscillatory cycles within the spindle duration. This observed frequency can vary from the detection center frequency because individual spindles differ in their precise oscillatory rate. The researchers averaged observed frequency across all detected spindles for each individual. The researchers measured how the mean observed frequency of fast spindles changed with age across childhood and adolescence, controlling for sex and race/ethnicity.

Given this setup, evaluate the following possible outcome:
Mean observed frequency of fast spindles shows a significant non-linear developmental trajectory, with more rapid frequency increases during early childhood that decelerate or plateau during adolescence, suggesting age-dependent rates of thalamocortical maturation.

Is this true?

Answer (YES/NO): NO